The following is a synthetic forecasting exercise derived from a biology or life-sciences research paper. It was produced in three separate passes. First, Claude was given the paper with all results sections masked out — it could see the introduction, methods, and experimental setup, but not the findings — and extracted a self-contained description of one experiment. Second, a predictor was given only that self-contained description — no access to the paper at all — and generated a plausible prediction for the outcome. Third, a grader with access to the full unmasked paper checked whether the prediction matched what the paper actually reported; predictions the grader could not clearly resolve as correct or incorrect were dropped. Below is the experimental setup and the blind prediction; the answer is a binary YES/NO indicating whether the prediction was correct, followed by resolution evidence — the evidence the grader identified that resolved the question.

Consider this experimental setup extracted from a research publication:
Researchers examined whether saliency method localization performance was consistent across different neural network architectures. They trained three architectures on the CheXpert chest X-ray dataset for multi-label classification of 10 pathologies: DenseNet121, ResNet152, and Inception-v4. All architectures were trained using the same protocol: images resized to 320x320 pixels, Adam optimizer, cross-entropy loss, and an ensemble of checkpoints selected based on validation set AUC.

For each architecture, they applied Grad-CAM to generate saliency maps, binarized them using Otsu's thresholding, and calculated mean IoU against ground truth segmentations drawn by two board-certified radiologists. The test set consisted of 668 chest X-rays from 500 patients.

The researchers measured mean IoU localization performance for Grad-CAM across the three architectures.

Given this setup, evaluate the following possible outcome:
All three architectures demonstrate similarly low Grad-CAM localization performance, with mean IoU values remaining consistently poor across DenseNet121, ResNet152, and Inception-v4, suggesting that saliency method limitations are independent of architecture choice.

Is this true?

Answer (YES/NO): NO